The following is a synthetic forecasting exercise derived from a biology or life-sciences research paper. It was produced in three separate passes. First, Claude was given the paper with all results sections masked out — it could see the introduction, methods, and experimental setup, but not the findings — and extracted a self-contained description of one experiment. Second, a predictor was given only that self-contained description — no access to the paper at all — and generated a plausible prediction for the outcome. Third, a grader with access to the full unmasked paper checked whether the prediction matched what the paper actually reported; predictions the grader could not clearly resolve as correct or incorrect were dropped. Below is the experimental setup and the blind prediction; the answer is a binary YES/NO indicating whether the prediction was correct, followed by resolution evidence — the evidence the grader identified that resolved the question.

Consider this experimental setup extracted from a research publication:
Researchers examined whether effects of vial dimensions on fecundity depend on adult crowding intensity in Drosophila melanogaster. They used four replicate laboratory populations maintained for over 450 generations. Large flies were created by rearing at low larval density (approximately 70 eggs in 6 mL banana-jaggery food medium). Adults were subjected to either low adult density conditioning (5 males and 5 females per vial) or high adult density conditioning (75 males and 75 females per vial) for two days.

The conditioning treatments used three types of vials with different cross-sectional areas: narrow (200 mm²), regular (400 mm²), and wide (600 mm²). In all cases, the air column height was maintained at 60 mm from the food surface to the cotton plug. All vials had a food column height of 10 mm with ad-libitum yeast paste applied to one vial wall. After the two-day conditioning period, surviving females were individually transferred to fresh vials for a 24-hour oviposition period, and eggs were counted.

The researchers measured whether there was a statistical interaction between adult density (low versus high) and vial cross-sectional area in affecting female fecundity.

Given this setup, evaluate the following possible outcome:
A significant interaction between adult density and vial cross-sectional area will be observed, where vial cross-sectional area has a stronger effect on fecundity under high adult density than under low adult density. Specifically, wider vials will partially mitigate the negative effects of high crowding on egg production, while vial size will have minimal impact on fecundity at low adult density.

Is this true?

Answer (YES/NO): NO